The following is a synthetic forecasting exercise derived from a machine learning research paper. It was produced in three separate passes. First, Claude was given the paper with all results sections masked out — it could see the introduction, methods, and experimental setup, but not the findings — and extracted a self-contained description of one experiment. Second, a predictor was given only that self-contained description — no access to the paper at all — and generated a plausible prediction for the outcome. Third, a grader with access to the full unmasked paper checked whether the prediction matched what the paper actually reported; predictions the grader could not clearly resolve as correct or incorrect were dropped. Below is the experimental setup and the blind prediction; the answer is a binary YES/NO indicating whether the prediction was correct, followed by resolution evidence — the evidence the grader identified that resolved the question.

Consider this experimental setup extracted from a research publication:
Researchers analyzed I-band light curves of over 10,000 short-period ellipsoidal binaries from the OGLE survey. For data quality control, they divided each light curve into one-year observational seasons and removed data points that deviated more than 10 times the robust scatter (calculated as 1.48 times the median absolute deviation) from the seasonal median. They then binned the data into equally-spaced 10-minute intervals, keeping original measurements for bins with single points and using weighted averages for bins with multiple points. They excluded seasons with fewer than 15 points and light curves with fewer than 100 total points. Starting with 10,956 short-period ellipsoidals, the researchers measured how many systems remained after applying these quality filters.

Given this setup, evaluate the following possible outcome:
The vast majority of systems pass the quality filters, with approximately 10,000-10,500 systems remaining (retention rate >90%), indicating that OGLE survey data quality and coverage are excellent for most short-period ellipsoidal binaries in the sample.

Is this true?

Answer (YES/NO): NO